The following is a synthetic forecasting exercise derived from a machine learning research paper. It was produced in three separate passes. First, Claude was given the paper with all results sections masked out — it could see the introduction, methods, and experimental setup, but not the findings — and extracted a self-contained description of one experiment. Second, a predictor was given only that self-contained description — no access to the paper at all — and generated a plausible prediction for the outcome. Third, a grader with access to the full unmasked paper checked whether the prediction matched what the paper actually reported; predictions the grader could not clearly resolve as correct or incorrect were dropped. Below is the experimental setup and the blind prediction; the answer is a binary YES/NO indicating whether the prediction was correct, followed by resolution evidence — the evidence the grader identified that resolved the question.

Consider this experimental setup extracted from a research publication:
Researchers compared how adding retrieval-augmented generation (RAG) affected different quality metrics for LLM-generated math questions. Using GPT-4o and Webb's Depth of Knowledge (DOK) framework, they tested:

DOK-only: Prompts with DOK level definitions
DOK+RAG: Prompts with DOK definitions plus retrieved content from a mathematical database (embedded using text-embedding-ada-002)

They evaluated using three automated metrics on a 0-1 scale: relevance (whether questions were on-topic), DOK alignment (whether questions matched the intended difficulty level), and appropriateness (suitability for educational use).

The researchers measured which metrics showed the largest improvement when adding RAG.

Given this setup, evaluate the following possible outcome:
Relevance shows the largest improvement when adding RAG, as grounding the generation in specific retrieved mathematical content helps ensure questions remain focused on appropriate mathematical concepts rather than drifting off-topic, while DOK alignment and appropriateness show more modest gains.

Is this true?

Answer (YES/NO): NO